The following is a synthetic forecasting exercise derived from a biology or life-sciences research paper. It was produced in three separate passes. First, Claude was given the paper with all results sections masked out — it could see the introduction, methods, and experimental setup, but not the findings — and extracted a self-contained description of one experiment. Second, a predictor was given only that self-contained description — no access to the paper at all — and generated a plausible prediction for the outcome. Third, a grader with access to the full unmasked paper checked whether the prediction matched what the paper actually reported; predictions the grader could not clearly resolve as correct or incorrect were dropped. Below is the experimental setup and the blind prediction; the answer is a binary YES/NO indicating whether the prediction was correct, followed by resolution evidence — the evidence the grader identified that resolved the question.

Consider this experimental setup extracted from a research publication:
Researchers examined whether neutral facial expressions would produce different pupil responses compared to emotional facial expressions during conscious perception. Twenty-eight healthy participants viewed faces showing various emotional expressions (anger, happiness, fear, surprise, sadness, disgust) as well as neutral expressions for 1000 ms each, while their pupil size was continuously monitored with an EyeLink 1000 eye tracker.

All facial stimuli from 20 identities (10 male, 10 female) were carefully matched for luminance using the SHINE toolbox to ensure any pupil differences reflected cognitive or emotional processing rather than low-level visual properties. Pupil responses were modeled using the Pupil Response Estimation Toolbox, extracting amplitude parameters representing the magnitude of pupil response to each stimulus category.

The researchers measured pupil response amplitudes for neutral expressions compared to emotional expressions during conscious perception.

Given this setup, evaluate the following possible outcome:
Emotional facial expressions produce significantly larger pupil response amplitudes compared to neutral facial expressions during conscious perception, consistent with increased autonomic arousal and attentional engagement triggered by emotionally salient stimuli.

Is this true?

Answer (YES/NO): NO